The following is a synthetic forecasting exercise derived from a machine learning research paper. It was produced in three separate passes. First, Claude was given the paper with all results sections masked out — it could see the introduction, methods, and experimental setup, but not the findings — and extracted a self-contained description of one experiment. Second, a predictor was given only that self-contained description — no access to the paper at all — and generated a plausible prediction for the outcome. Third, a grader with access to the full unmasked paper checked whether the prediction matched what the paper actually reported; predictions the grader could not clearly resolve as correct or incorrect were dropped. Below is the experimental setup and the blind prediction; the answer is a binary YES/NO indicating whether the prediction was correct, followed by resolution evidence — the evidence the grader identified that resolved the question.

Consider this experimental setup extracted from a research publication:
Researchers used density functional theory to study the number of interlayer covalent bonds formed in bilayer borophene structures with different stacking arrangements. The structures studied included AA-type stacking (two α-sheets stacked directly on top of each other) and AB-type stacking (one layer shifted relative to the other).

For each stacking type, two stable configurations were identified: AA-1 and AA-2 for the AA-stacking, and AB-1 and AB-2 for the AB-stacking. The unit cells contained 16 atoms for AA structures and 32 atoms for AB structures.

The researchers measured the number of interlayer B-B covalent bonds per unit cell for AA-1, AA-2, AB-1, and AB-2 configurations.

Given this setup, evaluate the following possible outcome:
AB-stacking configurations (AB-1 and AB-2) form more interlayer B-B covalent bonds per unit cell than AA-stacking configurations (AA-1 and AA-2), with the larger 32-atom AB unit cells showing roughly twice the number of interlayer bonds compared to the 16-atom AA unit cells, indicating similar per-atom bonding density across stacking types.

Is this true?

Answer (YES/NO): NO